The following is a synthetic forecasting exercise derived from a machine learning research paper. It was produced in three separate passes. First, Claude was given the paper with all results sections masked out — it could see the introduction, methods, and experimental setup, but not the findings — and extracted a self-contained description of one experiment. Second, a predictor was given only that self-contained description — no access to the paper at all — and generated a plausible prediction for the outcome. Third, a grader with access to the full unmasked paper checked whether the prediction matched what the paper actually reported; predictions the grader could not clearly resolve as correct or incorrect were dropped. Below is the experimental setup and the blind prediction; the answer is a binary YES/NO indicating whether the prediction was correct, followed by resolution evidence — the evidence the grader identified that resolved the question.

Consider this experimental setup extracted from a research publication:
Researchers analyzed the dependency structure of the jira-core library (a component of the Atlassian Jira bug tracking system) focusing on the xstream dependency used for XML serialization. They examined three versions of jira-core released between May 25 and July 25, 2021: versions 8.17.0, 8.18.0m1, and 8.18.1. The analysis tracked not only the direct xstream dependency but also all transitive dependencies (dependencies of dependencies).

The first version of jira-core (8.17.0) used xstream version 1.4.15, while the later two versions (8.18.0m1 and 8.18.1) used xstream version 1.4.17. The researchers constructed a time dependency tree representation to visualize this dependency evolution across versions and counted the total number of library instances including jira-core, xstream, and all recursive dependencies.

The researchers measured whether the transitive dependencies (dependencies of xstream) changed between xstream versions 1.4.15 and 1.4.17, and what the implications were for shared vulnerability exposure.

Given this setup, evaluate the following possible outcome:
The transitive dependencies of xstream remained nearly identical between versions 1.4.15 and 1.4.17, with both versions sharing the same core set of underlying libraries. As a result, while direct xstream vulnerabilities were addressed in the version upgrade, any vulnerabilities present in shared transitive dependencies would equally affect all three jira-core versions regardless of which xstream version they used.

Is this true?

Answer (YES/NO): YES